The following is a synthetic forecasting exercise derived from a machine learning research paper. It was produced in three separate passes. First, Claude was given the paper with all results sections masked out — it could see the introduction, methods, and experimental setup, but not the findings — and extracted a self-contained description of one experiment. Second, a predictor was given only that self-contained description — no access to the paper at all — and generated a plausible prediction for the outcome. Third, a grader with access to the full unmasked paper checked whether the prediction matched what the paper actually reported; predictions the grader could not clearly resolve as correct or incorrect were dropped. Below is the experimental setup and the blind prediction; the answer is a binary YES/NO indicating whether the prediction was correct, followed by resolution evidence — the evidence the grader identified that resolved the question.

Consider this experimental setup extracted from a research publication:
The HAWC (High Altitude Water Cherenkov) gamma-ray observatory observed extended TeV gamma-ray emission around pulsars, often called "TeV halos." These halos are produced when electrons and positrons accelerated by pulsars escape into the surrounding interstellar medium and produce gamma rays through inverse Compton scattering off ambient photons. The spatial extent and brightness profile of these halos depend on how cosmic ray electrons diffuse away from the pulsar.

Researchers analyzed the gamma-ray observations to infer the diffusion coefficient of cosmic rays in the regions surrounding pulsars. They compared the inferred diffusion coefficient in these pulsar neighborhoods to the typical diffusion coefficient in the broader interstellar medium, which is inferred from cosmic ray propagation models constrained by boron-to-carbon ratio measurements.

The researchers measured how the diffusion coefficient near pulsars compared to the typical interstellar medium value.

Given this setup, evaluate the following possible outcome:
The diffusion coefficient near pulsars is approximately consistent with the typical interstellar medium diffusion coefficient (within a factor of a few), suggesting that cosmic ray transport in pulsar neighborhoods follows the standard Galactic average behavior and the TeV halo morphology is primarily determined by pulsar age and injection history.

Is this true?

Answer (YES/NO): NO